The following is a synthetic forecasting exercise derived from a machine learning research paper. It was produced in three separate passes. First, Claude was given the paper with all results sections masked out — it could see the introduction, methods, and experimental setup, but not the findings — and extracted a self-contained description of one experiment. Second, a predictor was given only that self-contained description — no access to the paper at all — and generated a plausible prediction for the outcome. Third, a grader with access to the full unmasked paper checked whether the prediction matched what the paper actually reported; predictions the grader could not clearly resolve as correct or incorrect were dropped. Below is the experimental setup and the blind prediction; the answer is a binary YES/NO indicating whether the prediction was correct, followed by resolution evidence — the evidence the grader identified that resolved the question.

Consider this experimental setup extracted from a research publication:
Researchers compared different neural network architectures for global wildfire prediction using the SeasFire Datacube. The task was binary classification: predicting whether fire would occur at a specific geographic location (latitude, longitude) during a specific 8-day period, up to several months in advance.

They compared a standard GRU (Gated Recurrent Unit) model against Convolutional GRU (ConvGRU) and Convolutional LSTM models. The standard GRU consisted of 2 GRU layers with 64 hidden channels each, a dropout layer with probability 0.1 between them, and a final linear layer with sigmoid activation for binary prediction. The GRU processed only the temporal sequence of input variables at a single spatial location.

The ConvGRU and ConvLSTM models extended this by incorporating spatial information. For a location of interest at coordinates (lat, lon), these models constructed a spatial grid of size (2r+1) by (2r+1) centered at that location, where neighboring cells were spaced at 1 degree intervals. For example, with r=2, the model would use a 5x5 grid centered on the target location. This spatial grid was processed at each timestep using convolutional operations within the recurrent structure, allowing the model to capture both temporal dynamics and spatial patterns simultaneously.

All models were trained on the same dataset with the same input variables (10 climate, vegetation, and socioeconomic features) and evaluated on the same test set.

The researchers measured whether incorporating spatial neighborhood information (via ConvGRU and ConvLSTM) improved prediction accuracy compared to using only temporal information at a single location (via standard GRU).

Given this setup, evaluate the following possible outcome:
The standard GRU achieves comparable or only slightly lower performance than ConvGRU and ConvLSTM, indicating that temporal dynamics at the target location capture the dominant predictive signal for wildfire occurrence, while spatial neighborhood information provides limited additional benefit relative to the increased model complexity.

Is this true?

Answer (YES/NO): NO